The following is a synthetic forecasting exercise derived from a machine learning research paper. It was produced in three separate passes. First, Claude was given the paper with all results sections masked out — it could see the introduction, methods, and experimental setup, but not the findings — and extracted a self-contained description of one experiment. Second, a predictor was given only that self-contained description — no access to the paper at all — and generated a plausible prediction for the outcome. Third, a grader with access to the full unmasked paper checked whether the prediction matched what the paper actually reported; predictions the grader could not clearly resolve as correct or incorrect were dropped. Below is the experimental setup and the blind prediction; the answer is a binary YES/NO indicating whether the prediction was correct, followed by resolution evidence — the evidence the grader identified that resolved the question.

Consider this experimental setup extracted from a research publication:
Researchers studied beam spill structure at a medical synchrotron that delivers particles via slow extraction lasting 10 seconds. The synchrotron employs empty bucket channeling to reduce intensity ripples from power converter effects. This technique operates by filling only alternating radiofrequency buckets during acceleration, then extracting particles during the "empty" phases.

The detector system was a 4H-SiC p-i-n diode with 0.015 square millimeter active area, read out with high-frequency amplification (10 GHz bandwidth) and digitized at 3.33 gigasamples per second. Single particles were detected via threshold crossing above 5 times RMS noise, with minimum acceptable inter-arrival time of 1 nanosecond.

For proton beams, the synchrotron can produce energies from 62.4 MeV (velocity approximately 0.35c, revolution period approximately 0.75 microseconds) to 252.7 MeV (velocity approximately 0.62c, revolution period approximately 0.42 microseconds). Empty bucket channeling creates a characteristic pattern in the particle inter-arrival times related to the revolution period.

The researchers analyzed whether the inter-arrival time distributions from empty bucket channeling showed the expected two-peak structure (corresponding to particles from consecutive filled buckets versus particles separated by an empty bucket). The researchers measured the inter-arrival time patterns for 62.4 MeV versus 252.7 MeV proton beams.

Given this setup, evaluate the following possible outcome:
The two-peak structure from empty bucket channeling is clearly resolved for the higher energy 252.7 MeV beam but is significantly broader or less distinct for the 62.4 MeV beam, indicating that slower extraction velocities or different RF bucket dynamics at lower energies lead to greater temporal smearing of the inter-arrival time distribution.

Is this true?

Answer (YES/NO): NO